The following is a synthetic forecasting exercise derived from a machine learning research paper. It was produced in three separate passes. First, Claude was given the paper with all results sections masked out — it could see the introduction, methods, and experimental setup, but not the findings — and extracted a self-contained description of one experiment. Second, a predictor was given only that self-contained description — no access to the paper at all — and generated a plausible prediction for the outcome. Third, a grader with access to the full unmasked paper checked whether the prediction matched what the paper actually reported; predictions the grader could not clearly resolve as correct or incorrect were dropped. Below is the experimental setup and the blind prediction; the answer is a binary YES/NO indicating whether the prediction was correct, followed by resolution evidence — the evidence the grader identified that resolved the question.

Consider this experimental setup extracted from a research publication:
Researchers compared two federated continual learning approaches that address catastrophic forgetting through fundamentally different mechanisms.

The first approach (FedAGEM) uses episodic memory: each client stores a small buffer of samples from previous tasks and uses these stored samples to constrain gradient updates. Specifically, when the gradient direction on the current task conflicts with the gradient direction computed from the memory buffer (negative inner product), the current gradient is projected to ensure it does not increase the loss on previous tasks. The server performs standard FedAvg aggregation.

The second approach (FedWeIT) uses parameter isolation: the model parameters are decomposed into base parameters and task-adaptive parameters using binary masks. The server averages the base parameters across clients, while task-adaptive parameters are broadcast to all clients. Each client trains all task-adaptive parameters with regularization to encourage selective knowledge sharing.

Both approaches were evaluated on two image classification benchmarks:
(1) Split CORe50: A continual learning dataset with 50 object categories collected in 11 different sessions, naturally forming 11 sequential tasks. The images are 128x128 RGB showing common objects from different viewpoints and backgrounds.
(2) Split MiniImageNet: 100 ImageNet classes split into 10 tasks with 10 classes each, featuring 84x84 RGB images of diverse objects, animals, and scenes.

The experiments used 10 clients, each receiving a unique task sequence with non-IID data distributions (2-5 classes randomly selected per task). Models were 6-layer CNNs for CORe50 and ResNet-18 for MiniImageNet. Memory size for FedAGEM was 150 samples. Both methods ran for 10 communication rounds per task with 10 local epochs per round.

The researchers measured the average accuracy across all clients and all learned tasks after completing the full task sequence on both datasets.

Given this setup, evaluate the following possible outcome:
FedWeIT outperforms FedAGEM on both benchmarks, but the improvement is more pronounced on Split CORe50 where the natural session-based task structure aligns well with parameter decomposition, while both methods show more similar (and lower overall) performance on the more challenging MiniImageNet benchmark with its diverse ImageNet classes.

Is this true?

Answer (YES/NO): NO